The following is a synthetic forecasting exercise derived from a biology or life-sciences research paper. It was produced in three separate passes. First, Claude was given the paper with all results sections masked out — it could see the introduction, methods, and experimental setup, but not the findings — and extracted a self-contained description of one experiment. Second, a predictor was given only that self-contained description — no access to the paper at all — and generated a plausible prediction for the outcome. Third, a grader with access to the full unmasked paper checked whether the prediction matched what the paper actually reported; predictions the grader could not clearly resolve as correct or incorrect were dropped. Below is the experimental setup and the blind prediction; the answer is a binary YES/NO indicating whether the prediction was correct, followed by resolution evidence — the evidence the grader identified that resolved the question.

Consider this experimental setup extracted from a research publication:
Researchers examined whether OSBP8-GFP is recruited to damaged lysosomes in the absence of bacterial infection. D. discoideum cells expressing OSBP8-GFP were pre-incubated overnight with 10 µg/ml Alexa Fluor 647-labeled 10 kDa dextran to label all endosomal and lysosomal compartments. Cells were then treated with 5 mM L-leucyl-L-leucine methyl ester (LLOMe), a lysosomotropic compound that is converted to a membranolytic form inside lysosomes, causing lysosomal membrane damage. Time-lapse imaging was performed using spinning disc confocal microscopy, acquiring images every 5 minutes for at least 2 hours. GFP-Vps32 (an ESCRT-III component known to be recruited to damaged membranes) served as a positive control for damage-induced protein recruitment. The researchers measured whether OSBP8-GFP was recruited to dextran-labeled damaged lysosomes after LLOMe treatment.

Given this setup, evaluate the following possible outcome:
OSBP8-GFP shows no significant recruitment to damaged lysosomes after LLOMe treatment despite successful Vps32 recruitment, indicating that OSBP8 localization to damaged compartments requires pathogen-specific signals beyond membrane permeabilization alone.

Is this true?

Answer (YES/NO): NO